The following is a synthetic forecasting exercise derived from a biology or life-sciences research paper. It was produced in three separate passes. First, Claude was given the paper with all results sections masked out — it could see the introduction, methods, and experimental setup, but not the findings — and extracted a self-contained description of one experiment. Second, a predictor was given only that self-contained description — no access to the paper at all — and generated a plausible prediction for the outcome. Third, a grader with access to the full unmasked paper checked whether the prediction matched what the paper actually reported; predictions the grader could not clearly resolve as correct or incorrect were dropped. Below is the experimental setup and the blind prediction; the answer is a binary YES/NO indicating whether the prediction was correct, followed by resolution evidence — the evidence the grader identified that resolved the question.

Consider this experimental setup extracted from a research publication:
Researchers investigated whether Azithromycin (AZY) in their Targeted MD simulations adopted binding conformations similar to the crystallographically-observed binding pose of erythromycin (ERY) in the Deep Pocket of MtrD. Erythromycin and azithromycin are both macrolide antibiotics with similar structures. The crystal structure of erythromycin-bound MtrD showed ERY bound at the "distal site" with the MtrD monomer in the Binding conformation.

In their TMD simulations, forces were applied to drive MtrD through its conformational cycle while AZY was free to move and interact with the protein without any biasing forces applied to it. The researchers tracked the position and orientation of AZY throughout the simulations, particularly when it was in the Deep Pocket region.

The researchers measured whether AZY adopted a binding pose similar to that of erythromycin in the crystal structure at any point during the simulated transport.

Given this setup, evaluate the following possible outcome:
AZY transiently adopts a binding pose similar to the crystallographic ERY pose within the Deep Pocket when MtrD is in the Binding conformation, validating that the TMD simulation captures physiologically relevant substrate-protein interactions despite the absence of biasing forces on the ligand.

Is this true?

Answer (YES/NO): NO